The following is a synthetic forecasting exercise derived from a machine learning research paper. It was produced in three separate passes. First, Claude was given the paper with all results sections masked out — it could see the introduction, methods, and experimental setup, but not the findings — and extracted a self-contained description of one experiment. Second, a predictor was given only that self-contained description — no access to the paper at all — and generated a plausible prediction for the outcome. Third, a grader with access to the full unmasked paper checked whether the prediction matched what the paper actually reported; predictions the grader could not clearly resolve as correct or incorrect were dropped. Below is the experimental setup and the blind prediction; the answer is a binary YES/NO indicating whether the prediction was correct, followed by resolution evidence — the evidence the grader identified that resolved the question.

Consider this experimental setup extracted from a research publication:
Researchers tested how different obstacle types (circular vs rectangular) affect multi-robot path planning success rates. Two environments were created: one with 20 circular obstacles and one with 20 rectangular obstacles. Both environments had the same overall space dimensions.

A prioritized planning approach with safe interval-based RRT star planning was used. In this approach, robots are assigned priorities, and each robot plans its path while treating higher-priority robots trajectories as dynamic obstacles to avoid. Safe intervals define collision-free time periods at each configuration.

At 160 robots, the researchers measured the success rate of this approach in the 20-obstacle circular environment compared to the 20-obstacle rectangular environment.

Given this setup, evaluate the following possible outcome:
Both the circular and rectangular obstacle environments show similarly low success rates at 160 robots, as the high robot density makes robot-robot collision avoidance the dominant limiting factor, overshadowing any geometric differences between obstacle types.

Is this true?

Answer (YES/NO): NO